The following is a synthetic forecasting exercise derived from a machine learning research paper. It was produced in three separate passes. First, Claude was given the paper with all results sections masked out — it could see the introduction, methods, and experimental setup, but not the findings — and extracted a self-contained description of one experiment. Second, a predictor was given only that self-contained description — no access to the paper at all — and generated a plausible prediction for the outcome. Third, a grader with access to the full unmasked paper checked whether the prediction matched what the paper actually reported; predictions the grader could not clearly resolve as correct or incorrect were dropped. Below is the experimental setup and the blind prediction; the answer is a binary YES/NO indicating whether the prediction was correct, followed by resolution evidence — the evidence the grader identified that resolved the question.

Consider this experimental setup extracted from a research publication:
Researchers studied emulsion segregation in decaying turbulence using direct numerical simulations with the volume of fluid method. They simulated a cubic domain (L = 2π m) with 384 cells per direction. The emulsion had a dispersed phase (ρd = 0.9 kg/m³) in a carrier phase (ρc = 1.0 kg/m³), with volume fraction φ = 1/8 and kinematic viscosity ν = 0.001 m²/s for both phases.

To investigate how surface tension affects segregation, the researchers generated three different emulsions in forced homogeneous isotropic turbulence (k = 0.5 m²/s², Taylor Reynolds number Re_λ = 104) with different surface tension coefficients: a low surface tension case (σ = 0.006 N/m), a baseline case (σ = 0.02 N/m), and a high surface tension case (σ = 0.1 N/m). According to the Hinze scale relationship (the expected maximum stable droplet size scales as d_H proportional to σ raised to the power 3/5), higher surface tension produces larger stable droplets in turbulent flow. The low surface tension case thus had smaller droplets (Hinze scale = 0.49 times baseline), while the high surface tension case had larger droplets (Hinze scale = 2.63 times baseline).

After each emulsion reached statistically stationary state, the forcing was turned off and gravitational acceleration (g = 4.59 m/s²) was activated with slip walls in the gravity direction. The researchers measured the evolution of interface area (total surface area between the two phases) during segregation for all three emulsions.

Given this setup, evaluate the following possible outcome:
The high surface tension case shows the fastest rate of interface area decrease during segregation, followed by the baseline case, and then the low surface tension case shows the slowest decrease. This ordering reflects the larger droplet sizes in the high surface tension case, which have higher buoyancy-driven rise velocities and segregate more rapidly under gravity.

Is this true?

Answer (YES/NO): NO